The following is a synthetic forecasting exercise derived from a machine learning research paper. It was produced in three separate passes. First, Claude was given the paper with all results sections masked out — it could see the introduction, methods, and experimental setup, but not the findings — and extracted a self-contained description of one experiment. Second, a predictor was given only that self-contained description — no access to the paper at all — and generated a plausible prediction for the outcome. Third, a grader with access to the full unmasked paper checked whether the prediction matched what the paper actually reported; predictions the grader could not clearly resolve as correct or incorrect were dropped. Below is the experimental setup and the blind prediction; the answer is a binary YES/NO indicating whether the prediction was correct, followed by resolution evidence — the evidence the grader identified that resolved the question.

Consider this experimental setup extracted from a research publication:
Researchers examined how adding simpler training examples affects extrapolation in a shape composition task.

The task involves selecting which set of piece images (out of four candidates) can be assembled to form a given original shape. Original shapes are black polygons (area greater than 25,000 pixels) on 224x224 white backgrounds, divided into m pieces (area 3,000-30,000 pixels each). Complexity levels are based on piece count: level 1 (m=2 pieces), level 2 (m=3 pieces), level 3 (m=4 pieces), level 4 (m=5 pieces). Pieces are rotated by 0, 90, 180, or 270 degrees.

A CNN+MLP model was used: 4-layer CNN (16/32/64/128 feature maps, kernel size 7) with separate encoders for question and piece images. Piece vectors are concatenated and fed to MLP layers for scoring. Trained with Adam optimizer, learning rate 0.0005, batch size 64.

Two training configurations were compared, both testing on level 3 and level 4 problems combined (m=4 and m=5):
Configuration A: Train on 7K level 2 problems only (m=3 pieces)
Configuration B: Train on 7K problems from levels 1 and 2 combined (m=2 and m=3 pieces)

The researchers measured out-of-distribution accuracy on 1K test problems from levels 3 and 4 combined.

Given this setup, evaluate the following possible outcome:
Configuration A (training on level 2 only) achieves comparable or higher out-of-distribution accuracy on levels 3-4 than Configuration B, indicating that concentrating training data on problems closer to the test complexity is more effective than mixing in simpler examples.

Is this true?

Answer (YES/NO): NO